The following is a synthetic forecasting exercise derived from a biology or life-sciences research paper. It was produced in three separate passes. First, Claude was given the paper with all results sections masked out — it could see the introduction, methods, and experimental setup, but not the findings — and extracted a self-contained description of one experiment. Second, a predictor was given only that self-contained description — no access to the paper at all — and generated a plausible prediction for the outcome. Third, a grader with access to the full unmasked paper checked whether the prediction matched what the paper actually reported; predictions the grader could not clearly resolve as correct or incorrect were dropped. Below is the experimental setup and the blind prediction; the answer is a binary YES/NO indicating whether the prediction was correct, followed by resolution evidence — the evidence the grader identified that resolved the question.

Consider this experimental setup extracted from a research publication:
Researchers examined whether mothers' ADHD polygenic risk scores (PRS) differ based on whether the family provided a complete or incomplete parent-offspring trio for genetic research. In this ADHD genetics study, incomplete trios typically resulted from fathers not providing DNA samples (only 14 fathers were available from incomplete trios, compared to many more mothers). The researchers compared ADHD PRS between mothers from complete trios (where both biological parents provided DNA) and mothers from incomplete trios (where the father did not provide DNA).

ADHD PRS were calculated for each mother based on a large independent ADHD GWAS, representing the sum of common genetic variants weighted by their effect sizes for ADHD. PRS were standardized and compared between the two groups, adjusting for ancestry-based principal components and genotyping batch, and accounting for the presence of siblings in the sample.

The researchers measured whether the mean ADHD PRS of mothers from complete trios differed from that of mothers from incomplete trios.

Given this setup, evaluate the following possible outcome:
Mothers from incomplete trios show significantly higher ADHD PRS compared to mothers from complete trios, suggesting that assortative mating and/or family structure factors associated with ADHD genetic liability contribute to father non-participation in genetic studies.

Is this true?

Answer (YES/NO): NO